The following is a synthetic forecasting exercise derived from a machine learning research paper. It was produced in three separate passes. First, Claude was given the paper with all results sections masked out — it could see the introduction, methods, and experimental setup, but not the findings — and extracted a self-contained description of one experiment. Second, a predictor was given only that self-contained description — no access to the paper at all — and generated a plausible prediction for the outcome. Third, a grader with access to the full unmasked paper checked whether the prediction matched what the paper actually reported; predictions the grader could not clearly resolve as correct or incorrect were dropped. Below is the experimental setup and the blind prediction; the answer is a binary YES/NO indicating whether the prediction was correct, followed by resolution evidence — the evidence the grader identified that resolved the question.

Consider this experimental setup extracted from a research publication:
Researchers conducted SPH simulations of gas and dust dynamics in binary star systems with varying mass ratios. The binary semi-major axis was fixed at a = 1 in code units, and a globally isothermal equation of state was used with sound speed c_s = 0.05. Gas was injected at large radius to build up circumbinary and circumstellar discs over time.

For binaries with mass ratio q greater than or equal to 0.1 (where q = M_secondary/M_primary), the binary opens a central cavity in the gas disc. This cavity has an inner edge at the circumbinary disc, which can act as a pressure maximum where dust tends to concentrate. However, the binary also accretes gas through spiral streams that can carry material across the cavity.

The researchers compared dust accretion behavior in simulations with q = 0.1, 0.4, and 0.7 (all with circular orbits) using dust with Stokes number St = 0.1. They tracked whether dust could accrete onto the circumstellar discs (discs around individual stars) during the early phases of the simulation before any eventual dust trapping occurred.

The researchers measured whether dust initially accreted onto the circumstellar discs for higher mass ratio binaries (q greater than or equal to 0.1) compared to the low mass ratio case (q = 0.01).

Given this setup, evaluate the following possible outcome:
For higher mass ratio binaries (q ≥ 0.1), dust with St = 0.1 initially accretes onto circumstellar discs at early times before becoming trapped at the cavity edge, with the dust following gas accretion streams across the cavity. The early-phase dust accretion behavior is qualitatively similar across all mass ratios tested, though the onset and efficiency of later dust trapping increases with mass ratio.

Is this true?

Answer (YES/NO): NO